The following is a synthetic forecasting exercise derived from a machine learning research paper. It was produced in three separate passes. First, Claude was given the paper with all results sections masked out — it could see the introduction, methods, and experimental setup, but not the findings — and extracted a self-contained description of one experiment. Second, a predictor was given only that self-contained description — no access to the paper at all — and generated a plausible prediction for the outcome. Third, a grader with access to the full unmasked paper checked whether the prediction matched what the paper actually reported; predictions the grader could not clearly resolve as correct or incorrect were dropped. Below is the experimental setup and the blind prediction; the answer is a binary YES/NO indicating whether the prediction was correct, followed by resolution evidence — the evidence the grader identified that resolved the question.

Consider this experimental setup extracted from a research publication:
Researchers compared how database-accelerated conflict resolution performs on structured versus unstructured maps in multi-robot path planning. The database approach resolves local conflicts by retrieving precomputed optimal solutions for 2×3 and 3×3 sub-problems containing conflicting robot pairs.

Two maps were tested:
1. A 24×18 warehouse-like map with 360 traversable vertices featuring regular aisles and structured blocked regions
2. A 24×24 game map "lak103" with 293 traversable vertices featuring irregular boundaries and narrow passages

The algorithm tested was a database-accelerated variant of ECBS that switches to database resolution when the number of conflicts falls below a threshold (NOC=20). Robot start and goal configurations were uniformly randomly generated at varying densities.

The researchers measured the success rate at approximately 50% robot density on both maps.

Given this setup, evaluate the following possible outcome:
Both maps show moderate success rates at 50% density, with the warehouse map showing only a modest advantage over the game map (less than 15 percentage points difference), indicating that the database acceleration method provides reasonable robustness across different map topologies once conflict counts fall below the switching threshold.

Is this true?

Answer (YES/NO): NO